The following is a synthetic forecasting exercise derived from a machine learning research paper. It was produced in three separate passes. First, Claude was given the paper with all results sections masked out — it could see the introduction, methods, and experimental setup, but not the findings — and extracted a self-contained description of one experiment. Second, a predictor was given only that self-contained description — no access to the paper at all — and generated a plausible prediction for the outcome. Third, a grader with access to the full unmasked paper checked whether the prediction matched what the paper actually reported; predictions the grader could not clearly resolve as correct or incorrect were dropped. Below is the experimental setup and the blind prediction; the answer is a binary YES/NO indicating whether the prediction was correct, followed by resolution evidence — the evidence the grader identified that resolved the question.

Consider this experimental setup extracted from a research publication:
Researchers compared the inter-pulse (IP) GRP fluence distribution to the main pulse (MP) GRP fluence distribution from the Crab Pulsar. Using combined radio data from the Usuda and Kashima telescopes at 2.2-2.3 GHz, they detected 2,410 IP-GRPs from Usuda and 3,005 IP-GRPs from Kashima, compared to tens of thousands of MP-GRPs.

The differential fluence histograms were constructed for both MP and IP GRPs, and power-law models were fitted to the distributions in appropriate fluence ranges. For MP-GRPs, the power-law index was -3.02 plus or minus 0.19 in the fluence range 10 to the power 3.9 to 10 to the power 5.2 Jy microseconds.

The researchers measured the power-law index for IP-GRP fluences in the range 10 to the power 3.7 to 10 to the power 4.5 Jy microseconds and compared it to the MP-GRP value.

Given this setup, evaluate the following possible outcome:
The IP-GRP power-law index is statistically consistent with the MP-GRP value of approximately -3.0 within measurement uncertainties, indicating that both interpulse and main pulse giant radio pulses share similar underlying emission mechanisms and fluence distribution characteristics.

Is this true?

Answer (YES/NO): NO